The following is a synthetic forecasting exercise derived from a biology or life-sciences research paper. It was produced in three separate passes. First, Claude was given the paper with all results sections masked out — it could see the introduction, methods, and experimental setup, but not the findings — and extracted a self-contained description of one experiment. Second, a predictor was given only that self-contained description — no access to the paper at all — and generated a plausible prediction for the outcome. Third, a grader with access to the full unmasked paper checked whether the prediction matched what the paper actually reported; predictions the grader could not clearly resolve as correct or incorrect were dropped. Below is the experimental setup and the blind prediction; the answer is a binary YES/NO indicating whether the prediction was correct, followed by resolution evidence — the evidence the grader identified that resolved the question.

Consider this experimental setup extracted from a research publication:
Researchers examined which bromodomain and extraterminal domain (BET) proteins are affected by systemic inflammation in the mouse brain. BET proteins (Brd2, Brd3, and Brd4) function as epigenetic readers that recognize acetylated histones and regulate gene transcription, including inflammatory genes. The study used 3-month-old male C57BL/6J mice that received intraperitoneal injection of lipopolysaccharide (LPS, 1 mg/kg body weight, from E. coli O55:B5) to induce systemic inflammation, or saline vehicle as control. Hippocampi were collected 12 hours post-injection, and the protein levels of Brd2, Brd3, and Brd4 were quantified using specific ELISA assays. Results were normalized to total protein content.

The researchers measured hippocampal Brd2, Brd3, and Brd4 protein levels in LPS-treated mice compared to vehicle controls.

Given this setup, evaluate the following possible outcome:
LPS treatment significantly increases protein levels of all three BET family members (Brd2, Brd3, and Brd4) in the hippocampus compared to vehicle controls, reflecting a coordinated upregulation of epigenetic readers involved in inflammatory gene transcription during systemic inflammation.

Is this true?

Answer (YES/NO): NO